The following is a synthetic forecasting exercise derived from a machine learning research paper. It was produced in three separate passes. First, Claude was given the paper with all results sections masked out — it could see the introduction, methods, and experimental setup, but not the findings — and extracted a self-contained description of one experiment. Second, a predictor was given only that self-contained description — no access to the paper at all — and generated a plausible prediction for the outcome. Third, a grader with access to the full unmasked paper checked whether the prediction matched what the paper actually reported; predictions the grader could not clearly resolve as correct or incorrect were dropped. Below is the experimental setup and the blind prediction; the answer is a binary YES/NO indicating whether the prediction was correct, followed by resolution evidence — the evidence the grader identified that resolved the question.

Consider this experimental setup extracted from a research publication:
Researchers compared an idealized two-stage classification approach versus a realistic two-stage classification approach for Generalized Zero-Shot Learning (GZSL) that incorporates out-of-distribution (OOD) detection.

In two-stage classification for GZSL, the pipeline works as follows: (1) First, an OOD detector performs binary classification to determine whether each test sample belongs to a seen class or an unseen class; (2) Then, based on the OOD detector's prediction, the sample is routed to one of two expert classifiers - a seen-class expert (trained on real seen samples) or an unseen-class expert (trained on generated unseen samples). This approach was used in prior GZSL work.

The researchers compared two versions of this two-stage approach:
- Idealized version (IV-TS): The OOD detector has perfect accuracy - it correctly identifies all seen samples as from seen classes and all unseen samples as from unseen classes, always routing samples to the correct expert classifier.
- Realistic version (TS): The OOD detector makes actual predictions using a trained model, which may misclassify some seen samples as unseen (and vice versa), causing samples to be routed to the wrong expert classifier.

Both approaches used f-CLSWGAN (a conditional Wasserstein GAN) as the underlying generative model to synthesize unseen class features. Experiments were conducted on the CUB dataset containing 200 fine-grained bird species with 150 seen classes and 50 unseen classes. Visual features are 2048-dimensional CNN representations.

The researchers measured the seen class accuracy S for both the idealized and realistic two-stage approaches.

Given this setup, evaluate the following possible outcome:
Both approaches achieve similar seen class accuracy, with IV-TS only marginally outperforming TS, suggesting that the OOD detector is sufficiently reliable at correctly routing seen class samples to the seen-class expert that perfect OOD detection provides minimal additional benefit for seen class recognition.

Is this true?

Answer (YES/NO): NO